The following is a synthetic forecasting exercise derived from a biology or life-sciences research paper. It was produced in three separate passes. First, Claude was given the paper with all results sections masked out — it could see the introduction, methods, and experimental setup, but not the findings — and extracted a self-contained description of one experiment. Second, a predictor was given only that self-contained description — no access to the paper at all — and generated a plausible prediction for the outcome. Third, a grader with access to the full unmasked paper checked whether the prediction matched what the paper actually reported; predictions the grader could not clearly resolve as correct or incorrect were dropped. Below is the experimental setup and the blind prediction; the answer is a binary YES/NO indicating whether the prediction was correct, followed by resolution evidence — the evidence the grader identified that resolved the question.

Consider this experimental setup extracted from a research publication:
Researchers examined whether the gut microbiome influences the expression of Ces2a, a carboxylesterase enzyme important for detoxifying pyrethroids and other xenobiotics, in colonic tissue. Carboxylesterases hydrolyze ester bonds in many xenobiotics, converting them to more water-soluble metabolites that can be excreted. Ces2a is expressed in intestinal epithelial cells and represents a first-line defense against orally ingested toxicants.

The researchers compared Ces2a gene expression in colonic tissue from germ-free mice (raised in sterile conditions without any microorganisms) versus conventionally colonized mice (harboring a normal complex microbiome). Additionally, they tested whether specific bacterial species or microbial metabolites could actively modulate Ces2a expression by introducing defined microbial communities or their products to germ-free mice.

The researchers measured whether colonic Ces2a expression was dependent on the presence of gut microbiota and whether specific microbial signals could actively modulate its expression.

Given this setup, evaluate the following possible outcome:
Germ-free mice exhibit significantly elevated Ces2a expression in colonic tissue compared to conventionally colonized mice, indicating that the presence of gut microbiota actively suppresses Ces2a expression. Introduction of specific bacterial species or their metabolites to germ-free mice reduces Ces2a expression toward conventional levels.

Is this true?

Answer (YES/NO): NO